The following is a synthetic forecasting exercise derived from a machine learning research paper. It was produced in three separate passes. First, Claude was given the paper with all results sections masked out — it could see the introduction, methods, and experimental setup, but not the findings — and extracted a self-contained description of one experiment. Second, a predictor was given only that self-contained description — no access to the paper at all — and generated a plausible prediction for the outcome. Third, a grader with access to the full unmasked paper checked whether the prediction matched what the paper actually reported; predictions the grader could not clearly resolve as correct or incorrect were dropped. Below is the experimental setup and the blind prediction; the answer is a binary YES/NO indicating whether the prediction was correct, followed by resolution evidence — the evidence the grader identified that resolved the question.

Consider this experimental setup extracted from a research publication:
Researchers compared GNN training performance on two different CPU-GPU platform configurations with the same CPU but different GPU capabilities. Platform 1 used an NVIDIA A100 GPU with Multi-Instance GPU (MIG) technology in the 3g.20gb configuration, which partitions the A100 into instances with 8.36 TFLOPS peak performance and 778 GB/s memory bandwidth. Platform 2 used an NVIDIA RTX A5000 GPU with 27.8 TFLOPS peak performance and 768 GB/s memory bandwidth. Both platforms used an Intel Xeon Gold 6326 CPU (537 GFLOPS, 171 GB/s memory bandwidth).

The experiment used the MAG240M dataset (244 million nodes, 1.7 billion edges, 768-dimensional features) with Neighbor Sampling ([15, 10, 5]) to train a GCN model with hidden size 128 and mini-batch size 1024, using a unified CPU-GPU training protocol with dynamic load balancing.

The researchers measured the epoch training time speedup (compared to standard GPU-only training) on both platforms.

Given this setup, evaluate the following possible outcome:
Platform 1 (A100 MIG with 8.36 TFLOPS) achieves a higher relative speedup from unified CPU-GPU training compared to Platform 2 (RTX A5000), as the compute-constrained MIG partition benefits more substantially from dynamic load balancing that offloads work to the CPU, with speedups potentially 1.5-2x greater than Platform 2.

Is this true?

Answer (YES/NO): NO